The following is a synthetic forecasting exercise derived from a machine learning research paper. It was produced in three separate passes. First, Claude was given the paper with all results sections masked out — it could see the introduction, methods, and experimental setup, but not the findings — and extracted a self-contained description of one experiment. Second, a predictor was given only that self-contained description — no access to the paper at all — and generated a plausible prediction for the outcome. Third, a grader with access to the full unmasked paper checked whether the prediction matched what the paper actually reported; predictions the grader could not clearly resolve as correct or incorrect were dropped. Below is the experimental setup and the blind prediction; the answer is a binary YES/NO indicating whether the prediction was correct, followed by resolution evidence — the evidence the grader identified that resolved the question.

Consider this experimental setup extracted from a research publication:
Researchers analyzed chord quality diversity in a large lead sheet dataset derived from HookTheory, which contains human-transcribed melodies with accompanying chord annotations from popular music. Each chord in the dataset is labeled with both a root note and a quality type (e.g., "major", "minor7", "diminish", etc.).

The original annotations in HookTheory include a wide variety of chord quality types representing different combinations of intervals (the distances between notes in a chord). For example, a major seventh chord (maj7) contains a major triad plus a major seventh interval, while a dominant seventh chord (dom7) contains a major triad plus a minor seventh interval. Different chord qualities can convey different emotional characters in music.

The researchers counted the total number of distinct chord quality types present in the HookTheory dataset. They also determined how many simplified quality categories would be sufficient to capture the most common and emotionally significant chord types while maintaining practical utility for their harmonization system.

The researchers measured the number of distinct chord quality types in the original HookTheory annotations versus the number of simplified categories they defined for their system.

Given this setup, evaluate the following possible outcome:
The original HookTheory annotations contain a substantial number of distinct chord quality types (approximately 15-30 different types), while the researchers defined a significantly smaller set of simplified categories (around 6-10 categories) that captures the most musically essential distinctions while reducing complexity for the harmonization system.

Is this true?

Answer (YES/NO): NO